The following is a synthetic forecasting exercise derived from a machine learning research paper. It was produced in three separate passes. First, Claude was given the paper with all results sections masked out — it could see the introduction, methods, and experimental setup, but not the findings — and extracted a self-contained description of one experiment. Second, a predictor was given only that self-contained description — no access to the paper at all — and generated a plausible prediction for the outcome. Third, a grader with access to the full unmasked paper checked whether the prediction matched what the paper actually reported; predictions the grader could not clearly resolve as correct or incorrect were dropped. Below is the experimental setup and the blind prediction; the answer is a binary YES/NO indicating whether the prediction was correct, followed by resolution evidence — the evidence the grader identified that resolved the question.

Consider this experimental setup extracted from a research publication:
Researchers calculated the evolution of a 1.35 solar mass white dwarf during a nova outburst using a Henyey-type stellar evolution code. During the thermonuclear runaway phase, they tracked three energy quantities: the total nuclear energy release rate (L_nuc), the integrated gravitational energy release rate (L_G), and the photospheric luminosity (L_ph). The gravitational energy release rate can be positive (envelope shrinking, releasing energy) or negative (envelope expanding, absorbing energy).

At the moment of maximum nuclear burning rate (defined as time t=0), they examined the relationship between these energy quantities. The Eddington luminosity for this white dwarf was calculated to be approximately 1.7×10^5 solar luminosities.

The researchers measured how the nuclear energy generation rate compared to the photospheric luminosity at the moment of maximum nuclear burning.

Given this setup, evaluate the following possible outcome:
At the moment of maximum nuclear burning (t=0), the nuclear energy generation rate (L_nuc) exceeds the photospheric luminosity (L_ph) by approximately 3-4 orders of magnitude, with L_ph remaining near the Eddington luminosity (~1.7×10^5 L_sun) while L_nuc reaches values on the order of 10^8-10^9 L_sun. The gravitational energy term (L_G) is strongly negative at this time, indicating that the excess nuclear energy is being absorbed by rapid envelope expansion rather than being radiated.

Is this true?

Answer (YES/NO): NO